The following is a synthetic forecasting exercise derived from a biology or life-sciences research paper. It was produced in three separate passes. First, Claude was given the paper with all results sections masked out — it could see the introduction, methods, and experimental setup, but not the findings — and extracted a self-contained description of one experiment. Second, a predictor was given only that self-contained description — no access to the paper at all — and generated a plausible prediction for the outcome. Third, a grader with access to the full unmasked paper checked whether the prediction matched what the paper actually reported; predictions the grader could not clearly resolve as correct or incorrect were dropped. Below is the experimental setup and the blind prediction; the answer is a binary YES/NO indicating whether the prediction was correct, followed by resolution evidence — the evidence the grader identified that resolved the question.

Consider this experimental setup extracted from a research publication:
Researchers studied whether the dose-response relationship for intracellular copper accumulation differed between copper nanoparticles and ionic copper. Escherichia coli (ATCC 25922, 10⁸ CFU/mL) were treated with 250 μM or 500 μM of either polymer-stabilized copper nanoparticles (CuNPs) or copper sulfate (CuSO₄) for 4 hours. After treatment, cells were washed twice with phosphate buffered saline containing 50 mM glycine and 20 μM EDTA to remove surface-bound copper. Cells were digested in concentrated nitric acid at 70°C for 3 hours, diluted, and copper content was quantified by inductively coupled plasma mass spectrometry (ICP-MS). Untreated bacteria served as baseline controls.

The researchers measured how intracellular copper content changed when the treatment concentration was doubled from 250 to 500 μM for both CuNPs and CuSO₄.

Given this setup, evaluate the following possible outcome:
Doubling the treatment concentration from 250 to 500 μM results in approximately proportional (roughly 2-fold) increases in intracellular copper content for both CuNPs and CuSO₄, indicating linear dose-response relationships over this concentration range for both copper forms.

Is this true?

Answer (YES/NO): NO